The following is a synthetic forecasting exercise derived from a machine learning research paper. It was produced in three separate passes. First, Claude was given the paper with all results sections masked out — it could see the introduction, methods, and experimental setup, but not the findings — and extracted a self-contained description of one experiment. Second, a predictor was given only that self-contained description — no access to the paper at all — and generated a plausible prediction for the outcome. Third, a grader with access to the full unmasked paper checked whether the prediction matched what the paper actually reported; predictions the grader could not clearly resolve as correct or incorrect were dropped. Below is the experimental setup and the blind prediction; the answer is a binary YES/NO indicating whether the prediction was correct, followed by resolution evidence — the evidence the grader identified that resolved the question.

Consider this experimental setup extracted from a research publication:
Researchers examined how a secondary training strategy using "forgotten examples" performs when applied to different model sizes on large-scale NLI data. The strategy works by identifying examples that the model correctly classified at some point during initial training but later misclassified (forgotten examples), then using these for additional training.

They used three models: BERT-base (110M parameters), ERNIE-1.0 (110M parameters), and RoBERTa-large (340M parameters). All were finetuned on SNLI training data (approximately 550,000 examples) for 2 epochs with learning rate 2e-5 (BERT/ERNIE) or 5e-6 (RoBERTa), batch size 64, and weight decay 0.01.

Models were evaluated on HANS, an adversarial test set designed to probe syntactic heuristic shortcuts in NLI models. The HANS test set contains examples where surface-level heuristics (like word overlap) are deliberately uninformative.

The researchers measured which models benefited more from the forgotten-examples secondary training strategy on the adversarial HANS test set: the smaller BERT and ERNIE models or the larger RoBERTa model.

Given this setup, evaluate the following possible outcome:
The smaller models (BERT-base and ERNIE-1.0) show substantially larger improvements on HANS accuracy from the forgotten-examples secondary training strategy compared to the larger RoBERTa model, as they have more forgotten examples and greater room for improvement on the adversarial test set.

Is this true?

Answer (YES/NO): YES